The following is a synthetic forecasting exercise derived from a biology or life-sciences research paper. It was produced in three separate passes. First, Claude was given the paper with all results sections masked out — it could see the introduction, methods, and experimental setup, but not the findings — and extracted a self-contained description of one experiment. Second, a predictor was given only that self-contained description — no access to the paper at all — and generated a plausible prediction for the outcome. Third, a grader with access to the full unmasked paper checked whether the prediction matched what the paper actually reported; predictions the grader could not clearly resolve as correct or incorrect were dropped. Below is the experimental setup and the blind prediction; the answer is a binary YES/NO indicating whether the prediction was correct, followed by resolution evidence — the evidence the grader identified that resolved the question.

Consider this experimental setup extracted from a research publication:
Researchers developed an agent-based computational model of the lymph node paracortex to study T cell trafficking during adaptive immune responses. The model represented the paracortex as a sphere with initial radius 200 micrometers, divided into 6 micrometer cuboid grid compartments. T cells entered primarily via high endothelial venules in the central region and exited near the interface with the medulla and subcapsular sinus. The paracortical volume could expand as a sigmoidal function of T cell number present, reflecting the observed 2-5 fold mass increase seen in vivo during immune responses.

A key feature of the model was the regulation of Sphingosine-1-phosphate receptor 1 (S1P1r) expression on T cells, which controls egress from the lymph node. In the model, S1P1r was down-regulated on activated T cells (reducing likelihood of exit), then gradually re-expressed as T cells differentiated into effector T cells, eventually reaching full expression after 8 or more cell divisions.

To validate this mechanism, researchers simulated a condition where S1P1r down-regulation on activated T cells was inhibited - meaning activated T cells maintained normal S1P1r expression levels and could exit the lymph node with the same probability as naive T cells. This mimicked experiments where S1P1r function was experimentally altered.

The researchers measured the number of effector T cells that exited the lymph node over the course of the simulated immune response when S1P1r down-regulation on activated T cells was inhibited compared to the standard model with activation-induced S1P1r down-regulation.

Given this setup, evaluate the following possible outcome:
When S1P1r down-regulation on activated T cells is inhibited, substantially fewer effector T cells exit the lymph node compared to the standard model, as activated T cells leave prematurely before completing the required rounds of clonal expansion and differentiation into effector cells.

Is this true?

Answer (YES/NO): YES